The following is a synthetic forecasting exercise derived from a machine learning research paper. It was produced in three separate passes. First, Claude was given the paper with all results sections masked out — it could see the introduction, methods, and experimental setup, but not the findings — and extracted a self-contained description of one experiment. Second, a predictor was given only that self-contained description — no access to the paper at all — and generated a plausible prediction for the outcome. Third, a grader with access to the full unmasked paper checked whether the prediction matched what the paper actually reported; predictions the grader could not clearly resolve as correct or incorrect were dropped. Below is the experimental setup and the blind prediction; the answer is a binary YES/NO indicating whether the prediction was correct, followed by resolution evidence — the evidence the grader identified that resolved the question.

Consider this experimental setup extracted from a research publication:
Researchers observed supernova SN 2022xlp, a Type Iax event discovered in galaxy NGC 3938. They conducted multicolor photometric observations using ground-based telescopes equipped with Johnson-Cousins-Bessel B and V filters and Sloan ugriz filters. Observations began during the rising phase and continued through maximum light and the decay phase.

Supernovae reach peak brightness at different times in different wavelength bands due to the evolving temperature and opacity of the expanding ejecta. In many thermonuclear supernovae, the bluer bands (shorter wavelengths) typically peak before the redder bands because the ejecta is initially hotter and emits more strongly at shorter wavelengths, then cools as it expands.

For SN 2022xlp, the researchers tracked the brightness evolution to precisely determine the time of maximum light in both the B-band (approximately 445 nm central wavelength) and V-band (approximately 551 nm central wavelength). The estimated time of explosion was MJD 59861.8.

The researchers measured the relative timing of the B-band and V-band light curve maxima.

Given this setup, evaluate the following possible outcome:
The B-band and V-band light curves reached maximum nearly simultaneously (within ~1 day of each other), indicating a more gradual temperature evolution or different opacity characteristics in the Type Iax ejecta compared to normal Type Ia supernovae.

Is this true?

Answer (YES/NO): NO